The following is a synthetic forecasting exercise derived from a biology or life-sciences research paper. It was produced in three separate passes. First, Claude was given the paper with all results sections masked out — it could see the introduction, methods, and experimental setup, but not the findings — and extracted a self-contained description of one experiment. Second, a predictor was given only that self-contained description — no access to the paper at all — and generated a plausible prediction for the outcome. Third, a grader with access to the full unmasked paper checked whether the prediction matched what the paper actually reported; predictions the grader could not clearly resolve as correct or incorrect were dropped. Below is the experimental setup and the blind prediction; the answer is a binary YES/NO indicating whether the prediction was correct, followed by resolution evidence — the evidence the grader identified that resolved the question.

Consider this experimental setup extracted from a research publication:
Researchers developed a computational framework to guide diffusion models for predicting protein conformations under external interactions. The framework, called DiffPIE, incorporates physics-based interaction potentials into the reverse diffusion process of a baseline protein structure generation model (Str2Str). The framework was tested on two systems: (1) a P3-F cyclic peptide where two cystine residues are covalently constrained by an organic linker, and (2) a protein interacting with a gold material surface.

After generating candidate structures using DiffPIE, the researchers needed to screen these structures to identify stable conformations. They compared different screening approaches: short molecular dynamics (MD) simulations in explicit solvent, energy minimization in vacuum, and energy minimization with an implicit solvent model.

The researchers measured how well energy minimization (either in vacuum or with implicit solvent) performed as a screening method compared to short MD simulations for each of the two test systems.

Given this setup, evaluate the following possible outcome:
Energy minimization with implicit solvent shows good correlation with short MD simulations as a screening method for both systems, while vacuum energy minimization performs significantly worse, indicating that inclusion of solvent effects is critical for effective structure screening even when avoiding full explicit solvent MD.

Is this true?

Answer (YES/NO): NO